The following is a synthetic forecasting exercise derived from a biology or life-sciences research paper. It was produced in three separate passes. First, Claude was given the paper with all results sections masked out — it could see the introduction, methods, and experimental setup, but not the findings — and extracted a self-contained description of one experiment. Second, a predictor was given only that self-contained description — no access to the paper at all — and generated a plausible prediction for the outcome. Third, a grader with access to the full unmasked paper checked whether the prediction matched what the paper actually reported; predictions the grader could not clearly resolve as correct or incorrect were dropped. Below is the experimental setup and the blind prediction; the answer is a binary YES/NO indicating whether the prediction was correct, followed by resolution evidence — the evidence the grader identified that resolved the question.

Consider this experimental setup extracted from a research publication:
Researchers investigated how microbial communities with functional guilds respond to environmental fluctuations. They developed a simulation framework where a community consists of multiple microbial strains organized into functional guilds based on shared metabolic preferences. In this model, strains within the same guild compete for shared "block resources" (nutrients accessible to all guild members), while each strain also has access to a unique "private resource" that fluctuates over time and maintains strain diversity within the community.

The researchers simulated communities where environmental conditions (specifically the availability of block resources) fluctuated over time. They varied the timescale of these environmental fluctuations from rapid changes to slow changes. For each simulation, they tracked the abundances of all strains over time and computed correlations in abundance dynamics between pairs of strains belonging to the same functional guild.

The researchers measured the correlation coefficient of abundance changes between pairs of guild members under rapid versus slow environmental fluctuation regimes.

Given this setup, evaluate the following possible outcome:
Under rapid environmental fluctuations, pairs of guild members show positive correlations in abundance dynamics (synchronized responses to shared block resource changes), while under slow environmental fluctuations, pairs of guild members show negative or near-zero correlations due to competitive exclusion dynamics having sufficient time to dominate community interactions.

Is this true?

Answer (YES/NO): YES